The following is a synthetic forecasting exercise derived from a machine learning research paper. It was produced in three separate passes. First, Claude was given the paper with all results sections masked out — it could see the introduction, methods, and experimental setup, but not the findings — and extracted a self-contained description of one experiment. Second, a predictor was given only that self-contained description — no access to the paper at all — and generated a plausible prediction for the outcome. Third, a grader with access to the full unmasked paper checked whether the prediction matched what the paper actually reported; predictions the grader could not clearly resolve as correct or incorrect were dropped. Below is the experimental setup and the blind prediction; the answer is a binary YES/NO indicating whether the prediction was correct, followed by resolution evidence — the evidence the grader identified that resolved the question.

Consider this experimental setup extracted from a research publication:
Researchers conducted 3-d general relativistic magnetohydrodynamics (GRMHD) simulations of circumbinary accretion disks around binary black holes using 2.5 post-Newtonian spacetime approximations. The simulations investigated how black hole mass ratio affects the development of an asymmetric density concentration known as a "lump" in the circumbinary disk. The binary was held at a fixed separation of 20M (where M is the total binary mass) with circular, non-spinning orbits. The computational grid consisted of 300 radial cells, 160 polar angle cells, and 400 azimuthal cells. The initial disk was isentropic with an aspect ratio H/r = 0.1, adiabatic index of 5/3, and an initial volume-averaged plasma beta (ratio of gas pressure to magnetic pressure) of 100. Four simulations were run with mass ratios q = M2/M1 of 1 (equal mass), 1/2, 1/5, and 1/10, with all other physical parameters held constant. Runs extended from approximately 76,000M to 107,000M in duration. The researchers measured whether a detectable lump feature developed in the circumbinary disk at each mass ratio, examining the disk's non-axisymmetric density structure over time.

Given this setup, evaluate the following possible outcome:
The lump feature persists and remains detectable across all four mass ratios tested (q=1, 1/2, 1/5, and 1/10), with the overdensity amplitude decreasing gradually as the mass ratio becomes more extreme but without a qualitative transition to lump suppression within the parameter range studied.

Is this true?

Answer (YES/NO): NO